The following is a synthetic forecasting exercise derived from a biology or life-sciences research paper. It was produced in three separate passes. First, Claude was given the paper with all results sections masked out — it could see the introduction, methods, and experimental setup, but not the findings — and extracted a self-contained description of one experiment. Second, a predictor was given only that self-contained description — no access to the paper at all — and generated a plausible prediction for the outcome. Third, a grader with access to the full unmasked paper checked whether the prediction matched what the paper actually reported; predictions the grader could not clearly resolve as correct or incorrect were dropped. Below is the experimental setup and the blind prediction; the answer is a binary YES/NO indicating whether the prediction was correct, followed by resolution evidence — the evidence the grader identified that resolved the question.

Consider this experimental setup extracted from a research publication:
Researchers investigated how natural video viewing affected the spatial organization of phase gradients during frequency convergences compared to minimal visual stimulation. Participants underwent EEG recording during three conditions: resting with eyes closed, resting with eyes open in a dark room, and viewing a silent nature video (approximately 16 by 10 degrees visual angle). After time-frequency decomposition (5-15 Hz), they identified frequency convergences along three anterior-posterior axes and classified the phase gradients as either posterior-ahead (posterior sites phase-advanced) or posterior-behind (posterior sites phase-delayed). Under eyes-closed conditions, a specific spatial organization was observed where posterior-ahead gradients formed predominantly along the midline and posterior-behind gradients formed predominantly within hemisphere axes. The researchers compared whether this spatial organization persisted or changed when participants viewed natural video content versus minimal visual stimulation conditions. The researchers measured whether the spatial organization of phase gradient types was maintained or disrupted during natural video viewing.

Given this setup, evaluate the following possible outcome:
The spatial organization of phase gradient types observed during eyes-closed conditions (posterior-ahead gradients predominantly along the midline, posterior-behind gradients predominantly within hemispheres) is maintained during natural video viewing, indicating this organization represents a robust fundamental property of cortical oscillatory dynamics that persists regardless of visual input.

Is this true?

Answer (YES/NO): NO